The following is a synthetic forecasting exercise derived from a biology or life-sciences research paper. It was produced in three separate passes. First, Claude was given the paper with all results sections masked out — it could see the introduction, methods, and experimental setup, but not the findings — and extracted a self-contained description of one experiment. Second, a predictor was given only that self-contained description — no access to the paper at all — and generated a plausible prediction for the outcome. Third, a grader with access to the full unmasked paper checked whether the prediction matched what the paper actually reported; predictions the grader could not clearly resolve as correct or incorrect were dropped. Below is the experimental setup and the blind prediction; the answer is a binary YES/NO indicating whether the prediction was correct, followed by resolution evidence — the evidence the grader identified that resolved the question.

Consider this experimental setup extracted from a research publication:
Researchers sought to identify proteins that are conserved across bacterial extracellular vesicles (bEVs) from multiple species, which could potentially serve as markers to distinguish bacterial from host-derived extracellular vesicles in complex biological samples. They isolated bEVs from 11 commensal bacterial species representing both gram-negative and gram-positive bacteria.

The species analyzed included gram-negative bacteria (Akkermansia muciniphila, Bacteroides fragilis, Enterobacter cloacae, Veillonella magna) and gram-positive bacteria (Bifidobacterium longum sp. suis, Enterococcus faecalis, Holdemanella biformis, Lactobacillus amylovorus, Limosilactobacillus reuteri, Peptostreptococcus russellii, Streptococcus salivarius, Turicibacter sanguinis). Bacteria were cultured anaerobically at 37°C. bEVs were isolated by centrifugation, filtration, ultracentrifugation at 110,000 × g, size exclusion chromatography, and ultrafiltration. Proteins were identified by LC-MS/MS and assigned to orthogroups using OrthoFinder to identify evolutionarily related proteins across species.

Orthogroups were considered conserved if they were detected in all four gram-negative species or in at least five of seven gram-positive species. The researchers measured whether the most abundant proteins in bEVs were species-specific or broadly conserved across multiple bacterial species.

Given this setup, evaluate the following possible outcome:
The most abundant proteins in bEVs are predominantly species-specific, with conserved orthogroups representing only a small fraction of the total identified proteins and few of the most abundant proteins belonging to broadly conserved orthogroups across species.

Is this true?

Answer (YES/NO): YES